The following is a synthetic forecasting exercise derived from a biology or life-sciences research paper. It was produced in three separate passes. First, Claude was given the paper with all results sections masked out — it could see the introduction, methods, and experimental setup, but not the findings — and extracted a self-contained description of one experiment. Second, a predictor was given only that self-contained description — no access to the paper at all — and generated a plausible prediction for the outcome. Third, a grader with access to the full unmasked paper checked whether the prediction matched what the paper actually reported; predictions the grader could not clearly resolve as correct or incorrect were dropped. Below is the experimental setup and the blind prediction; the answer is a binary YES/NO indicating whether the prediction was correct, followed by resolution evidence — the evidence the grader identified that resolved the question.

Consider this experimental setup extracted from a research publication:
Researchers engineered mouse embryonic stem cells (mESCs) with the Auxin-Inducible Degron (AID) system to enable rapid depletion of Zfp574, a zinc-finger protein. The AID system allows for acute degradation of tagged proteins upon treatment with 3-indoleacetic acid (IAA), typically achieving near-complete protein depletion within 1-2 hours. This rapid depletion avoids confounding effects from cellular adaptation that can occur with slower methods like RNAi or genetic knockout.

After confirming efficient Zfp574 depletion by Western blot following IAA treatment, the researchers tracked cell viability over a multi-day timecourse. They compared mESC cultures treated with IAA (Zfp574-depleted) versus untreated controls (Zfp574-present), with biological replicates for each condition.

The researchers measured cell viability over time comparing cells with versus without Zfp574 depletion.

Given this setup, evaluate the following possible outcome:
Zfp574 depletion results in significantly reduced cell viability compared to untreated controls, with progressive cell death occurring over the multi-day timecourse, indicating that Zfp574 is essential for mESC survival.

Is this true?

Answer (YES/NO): YES